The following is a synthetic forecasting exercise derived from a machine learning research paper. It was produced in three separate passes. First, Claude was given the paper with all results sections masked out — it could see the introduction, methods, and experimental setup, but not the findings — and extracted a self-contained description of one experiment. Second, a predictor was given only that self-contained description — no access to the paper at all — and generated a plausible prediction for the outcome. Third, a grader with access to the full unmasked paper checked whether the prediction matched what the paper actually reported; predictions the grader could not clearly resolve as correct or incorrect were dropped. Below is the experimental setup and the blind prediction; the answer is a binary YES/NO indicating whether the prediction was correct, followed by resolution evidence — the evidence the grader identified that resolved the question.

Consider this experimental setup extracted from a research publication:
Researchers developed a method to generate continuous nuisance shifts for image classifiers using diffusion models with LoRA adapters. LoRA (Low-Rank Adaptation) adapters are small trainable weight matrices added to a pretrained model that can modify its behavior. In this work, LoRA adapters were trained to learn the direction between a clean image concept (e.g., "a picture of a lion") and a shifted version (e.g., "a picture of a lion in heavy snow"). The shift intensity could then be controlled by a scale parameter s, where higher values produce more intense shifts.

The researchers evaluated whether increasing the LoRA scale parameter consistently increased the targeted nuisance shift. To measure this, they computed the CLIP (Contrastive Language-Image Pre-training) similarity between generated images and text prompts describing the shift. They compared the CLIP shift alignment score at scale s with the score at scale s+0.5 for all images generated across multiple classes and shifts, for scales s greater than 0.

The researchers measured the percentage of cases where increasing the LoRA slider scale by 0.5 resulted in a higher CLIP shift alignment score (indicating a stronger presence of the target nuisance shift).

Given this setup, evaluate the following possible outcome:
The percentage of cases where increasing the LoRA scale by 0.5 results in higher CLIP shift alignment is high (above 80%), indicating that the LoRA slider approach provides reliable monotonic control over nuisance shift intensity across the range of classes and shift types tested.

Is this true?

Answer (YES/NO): NO